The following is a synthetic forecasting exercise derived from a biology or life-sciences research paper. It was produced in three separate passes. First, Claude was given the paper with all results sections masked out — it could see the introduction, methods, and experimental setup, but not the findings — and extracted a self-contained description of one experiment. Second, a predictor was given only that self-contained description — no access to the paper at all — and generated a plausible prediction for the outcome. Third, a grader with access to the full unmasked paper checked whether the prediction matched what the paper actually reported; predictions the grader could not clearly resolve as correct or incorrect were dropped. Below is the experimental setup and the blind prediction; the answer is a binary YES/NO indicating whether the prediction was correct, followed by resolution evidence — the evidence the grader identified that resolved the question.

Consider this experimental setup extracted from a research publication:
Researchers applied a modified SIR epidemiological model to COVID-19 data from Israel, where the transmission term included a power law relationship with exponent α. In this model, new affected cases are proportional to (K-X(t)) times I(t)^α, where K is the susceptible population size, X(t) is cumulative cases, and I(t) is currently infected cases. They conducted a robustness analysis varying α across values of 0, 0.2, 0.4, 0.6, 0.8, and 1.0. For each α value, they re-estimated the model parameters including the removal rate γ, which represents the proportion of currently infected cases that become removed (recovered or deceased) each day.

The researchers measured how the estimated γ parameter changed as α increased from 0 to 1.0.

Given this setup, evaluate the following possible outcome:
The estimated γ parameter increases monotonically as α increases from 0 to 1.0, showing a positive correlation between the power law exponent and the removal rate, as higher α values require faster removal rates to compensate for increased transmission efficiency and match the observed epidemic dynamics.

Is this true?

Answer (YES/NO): YES